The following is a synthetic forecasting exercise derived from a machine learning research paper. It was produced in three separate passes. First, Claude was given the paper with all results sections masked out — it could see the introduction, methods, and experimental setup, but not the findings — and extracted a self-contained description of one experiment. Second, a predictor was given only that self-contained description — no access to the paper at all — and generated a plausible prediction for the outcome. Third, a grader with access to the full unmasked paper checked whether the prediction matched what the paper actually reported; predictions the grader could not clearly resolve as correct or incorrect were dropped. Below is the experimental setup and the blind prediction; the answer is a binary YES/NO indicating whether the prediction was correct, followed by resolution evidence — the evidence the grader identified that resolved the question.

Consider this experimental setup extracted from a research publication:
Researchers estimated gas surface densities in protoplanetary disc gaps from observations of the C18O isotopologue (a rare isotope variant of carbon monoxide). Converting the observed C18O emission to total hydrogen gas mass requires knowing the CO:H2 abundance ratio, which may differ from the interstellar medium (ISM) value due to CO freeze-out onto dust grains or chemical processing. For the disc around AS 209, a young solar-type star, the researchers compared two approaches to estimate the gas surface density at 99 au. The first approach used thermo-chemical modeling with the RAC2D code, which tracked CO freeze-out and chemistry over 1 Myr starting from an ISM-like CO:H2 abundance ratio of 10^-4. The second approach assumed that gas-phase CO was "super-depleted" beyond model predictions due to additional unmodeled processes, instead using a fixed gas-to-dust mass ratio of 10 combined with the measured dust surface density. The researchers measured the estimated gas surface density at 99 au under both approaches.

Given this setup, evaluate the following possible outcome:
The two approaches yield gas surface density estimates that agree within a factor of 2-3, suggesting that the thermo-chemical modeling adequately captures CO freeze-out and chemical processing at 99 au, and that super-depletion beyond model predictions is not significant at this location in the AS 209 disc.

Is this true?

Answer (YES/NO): NO